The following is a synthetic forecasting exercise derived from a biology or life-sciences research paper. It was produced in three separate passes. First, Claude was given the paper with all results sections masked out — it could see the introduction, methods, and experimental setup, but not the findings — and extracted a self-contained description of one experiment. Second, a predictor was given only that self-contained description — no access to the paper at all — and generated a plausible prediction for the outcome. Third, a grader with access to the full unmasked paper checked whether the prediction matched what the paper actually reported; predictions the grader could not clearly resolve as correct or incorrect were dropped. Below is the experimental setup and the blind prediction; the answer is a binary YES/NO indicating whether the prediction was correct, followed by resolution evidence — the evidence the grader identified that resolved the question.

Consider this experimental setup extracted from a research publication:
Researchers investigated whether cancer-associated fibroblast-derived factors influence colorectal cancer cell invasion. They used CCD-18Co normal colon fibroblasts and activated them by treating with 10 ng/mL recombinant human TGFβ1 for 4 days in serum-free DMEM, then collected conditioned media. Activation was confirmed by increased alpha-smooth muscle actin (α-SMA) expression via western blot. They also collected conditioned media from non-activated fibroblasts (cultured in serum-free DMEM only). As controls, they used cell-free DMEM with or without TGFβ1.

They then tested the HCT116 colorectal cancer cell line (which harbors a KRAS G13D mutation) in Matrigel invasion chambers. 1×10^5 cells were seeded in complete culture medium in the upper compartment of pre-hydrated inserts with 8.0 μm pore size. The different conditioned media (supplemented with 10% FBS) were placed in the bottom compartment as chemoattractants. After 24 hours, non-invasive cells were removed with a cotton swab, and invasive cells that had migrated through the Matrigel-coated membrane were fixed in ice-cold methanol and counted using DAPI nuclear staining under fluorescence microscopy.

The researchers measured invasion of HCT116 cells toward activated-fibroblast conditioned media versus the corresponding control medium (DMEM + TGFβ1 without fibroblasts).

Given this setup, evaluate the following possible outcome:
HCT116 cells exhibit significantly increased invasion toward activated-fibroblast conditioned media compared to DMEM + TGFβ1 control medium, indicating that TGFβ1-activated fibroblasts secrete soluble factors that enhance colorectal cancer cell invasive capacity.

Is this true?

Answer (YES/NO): YES